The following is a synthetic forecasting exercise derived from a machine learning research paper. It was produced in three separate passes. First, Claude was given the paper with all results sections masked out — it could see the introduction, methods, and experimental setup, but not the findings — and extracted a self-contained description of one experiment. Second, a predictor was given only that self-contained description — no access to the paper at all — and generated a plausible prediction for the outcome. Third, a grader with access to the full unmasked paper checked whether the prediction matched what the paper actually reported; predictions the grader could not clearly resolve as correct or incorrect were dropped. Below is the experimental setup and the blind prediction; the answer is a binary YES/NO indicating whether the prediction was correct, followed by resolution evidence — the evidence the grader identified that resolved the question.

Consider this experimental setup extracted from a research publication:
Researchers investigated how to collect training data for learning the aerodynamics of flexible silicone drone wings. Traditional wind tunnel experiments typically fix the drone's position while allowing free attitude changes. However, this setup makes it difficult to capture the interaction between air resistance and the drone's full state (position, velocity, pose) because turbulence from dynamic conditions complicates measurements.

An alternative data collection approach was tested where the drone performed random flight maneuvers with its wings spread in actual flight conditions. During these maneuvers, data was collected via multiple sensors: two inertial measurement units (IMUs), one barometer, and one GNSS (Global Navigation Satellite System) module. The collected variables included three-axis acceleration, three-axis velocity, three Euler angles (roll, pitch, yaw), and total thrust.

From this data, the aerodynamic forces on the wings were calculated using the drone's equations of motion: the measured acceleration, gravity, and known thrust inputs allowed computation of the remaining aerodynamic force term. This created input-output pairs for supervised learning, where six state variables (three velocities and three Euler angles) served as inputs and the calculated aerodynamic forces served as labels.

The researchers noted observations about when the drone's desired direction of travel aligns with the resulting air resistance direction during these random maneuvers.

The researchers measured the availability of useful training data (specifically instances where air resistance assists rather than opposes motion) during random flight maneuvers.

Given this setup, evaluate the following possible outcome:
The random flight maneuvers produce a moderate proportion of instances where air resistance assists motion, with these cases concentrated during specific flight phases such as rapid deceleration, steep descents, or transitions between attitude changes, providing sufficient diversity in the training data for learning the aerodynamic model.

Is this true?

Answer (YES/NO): NO